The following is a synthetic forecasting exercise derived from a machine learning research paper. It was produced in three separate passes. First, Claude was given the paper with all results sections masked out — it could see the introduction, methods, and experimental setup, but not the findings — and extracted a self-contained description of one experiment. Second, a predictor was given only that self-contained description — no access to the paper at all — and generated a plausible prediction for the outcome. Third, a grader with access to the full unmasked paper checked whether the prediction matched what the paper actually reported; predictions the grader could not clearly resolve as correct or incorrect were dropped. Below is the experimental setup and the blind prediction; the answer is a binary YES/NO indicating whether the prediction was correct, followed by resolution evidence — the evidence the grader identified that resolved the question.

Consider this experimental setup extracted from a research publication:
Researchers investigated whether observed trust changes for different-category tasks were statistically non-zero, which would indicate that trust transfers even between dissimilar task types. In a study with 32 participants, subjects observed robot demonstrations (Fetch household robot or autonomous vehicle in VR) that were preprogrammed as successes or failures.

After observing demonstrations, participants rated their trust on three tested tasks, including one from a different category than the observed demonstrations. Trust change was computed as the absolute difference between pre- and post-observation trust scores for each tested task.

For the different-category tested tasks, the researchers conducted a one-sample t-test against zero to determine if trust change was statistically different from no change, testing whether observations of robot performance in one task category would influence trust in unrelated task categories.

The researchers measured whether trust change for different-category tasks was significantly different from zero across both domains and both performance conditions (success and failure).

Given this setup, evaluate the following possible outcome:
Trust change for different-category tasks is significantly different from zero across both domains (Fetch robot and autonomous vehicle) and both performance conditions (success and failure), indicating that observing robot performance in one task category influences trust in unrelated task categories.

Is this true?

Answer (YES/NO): YES